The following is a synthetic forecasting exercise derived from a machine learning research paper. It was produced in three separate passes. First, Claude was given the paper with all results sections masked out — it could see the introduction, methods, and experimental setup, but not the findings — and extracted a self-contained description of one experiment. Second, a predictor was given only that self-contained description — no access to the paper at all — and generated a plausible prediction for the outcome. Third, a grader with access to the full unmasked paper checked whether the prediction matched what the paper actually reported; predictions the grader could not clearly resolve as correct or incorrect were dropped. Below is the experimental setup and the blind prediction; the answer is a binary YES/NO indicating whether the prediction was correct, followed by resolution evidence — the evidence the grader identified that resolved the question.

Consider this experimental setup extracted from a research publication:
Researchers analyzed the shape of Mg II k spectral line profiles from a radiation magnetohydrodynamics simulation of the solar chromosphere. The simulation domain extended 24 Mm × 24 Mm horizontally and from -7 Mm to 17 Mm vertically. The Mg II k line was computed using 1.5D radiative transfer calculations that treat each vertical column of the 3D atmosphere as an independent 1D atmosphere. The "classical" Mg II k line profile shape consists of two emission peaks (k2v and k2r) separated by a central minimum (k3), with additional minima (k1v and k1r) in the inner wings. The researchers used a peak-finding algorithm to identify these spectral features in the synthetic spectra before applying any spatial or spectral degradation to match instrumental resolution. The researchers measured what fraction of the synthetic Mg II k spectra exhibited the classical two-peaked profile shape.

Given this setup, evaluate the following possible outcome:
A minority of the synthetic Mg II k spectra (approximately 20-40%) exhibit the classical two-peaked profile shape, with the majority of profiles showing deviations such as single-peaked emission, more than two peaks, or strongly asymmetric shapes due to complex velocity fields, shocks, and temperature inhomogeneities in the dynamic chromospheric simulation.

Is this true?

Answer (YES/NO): YES